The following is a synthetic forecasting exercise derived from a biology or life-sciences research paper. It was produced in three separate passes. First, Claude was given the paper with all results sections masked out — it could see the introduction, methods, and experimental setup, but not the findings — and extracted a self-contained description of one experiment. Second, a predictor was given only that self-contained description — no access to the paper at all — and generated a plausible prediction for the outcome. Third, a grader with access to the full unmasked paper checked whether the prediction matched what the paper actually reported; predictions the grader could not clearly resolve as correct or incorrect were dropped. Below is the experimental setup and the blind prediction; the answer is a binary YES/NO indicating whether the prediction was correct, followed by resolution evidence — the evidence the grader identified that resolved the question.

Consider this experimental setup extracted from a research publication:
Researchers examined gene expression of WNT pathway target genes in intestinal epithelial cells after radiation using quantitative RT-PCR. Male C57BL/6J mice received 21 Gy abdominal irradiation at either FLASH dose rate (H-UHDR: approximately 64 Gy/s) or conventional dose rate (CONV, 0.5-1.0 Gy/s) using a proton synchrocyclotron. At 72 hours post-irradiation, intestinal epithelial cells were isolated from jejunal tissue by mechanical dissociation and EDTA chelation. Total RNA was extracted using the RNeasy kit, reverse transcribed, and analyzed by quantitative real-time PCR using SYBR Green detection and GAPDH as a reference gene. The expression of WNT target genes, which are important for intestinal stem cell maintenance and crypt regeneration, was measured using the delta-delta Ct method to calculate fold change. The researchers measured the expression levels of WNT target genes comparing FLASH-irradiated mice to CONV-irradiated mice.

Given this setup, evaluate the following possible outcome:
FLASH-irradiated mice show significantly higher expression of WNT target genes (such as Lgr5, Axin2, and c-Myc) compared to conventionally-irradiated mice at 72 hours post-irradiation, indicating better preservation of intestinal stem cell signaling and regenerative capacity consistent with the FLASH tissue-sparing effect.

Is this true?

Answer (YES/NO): YES